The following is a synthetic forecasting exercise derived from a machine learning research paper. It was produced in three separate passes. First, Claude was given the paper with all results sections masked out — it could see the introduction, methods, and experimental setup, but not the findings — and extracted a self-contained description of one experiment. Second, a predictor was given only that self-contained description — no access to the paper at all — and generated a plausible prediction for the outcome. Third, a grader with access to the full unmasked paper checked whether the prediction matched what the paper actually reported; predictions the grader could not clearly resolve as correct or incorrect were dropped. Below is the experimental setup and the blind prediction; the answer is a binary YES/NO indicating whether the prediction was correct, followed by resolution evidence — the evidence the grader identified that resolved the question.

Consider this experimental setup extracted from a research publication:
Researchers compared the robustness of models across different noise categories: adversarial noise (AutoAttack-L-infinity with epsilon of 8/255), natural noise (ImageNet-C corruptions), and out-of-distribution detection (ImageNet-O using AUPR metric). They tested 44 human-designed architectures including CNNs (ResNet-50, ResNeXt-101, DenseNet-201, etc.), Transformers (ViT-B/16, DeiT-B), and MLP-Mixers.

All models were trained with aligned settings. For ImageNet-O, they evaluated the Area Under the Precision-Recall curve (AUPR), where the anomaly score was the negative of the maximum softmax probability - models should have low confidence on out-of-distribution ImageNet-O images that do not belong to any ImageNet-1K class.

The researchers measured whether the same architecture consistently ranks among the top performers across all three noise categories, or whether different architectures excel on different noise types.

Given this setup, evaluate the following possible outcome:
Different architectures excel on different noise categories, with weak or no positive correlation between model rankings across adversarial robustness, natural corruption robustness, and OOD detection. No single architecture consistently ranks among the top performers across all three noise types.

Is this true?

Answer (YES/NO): YES